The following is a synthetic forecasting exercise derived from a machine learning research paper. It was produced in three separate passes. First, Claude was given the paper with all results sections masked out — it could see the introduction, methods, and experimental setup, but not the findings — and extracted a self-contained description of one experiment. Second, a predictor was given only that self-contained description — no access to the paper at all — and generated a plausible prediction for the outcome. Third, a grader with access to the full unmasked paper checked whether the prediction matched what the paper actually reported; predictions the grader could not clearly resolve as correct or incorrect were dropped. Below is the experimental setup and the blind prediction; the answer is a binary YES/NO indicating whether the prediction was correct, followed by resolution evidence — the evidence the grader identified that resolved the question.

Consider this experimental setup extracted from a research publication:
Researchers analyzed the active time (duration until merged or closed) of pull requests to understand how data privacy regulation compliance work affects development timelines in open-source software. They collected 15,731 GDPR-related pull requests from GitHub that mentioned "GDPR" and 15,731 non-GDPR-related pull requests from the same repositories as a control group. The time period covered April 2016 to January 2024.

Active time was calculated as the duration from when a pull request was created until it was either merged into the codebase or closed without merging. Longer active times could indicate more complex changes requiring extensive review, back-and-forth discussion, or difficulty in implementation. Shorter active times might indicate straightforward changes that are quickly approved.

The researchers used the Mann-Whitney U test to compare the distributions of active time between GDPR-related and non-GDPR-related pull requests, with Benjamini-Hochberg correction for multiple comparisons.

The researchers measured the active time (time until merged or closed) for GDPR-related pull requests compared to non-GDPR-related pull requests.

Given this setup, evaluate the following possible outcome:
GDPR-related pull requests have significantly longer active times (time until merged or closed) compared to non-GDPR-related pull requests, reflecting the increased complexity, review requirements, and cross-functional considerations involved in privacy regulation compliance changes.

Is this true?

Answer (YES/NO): YES